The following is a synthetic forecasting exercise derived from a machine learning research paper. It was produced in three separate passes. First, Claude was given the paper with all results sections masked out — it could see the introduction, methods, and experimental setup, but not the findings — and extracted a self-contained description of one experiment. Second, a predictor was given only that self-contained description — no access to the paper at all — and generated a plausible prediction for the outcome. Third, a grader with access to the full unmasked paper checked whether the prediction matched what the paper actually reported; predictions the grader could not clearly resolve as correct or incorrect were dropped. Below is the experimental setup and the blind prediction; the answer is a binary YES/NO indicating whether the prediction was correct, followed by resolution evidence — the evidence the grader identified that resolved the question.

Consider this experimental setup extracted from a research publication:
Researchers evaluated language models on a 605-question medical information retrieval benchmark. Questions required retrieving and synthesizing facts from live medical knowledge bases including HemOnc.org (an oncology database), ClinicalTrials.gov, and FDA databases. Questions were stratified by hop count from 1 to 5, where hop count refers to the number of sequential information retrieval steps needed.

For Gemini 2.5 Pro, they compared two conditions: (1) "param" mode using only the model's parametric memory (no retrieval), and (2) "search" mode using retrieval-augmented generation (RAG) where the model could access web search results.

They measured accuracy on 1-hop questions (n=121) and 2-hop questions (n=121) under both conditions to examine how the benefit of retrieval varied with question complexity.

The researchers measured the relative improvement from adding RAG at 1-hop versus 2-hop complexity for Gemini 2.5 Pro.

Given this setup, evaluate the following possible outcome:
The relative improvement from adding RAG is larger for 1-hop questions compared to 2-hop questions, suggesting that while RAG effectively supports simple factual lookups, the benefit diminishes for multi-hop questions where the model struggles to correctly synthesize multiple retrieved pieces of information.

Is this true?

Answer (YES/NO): YES